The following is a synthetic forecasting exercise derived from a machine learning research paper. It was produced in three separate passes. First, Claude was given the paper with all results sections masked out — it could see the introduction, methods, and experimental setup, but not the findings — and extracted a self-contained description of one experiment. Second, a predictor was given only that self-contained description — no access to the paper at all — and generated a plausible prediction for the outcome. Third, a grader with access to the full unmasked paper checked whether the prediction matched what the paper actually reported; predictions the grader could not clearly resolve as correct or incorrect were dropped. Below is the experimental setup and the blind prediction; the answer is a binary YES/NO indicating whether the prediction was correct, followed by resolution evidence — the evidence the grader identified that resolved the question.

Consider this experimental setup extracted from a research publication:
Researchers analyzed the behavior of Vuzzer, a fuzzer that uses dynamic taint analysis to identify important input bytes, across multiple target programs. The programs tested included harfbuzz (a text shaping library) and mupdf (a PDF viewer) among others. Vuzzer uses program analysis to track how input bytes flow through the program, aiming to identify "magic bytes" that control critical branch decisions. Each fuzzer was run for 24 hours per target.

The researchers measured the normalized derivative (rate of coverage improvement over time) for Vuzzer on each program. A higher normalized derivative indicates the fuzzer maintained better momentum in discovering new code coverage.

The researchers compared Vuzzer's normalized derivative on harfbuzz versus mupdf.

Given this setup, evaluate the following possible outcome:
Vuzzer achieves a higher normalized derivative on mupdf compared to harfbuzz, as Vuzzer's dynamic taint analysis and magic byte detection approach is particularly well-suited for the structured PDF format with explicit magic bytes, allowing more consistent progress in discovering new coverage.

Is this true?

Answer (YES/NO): NO